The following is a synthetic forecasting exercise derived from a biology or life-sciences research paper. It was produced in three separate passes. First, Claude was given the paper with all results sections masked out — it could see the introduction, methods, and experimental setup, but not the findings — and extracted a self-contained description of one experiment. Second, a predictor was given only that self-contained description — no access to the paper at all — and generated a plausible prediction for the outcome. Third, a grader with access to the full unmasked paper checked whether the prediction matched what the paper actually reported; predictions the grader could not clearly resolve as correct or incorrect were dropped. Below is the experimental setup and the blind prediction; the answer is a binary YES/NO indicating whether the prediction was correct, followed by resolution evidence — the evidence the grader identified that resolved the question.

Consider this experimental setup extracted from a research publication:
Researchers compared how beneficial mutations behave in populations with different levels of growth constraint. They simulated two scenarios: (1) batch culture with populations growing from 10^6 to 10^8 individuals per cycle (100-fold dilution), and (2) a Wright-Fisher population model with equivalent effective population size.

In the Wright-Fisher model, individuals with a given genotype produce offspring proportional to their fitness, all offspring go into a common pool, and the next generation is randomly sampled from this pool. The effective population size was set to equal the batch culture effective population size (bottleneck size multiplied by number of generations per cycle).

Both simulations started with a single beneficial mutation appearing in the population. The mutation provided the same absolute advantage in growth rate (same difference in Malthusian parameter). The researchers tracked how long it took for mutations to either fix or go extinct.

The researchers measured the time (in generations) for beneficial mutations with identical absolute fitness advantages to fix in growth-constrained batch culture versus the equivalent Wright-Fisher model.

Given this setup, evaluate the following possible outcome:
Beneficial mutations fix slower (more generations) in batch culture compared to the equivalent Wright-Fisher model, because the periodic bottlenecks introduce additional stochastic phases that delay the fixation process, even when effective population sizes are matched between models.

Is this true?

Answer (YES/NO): NO